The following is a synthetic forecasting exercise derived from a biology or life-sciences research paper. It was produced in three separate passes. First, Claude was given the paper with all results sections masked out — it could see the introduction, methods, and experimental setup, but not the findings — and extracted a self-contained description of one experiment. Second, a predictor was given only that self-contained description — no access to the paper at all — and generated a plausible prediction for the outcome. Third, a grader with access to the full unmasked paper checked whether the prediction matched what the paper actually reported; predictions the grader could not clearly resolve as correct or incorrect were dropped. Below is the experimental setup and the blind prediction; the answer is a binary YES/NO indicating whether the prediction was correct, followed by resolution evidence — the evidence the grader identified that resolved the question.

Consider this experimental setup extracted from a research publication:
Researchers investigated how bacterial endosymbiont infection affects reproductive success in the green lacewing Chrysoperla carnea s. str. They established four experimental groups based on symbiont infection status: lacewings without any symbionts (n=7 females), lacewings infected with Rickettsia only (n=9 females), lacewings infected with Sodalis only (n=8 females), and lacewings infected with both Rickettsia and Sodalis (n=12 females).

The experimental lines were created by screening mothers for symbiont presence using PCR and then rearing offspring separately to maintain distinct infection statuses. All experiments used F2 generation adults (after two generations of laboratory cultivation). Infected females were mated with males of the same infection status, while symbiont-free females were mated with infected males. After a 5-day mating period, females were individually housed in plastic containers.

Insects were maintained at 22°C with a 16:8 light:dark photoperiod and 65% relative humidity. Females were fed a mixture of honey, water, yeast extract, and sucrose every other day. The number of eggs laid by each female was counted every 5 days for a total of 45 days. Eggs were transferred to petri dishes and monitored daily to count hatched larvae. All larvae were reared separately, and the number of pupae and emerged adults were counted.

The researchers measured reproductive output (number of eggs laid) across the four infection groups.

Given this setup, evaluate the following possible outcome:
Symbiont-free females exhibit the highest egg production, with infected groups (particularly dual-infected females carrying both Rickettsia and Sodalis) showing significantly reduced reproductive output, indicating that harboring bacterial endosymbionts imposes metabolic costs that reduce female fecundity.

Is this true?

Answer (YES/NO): NO